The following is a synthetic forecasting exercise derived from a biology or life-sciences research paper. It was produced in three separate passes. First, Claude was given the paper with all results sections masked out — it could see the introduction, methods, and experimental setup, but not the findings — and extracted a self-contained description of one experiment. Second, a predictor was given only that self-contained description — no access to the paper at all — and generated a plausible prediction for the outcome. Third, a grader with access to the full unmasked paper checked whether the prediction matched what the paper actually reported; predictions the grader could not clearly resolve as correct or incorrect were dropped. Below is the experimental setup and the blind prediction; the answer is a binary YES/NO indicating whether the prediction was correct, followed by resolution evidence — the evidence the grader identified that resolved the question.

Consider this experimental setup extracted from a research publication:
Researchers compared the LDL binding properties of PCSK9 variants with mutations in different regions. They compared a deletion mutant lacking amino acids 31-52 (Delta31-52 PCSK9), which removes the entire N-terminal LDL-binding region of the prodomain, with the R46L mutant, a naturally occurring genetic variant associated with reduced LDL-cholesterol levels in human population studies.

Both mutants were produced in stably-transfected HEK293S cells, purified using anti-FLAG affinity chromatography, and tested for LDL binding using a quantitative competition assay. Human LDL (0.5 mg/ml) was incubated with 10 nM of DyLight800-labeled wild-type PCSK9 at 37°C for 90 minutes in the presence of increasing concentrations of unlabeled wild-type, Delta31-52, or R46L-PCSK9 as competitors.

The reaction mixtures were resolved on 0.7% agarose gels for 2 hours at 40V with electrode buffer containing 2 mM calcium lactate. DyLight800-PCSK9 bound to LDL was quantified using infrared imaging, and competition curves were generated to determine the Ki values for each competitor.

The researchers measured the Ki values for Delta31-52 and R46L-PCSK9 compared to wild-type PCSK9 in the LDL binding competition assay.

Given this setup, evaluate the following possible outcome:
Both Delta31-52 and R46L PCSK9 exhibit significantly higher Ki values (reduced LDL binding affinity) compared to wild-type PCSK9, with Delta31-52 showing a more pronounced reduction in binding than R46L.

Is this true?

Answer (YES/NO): NO